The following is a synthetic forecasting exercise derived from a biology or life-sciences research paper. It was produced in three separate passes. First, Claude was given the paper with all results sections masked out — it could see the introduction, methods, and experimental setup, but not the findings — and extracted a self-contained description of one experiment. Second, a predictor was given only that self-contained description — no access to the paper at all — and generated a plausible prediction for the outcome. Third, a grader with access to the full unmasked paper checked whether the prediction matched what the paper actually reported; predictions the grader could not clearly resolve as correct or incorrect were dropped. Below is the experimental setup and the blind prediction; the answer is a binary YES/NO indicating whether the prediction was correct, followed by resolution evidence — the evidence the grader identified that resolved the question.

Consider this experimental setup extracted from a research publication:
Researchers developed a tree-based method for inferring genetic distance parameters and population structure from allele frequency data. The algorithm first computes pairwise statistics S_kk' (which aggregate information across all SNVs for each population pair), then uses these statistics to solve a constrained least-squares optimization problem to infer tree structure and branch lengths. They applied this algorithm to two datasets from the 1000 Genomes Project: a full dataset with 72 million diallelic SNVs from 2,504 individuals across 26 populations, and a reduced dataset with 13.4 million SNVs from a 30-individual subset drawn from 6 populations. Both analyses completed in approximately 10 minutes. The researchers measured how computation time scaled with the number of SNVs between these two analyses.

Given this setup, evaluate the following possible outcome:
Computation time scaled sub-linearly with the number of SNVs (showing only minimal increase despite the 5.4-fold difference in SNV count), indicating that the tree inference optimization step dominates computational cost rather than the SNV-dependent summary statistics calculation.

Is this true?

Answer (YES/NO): YES